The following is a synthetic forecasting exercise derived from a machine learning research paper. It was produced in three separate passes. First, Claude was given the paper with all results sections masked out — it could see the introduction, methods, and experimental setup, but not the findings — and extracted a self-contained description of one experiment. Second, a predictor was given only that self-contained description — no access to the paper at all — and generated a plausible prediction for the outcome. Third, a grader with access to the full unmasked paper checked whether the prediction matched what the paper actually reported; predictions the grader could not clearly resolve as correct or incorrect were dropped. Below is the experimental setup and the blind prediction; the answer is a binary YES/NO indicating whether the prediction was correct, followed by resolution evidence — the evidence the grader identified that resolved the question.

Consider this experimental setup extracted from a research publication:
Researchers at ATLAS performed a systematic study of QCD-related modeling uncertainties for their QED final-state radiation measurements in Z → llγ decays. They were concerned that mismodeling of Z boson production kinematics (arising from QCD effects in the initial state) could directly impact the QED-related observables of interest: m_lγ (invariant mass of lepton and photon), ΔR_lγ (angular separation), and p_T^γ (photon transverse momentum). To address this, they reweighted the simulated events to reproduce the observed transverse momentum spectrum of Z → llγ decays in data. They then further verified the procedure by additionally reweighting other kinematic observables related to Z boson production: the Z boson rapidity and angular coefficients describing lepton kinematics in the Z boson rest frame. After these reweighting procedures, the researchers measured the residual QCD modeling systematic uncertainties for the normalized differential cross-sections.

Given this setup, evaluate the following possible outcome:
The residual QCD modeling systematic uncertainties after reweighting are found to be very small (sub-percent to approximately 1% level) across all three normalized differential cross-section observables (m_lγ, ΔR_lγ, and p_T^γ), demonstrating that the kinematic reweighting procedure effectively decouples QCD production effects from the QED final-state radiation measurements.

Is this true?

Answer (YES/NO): YES